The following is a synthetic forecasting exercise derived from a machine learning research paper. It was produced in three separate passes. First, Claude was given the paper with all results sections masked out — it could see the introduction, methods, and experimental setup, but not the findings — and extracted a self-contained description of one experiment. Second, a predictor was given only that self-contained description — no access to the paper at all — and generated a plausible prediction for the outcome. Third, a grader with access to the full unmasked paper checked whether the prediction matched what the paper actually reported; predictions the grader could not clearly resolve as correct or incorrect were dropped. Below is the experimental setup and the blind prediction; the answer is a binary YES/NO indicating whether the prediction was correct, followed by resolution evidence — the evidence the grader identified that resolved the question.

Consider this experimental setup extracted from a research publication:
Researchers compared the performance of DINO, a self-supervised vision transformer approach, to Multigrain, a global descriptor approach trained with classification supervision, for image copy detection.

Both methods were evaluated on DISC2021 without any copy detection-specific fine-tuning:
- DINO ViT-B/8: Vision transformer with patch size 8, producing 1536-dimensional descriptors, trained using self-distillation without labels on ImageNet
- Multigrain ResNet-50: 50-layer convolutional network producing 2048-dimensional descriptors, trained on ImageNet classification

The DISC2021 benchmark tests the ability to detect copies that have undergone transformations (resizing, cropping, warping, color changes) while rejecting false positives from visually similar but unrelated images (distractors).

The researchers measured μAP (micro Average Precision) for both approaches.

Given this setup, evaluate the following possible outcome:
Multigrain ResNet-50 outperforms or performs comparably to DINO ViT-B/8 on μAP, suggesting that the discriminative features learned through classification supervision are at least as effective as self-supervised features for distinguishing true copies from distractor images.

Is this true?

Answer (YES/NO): NO